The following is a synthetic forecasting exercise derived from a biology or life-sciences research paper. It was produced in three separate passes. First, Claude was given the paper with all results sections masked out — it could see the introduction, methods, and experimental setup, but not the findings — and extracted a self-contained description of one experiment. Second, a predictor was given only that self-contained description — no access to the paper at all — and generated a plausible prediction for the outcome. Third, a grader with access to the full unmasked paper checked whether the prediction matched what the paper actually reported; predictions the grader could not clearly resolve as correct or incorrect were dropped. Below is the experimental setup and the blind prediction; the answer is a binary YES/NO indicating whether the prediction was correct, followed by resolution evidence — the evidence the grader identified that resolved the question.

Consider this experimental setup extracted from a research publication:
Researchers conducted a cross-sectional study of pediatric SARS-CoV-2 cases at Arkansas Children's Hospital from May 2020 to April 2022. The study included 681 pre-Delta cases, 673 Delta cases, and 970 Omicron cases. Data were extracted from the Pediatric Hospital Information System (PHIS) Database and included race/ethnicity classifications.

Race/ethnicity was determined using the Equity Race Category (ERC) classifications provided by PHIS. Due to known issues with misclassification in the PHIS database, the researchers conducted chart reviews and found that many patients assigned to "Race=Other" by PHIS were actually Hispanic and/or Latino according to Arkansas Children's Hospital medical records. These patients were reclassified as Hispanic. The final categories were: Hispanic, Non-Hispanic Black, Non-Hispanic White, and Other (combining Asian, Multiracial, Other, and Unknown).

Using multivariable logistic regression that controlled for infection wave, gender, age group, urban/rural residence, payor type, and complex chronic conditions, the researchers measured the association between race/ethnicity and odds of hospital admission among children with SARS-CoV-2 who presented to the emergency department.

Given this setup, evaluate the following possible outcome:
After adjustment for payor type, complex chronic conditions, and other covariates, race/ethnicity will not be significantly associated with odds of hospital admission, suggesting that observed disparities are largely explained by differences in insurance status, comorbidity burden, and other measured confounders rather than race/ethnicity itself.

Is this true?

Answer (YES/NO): YES